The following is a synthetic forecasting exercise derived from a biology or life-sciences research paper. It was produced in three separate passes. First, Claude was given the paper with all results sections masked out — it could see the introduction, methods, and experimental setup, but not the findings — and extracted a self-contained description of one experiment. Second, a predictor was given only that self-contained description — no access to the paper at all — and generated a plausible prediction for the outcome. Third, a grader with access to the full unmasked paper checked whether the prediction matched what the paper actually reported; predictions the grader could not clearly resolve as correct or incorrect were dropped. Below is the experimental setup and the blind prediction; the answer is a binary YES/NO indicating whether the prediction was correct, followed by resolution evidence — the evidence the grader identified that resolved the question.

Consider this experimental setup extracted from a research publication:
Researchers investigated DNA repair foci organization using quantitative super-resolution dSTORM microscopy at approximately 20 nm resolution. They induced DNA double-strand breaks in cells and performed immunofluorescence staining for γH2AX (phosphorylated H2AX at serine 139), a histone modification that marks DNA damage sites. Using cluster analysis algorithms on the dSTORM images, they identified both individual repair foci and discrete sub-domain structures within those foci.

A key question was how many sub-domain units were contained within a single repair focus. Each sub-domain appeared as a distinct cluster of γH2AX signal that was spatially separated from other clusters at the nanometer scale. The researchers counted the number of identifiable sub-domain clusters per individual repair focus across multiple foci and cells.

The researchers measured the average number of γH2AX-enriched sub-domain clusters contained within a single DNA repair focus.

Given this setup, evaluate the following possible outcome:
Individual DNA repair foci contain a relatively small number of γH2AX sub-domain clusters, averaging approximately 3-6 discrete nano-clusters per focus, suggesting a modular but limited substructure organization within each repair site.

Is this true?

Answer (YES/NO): NO